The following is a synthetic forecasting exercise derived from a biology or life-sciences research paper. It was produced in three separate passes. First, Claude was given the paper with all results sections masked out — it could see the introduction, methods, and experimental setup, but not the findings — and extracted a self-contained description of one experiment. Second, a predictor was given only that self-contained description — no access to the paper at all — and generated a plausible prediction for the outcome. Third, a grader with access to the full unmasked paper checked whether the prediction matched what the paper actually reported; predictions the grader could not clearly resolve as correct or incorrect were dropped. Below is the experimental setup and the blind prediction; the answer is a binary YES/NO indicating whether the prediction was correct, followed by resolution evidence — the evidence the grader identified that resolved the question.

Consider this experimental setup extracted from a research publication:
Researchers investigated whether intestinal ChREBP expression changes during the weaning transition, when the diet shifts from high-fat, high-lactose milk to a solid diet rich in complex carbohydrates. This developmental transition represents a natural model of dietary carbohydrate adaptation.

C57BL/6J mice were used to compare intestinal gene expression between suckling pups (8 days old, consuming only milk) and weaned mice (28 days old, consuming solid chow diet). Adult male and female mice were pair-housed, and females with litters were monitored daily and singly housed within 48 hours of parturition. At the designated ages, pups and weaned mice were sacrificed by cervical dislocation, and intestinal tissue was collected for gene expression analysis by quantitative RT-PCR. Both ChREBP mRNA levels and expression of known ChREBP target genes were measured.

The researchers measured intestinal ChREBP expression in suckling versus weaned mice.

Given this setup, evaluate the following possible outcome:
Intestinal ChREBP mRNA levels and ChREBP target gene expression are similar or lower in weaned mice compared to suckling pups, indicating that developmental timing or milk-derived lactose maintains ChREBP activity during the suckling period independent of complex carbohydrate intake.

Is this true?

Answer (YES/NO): NO